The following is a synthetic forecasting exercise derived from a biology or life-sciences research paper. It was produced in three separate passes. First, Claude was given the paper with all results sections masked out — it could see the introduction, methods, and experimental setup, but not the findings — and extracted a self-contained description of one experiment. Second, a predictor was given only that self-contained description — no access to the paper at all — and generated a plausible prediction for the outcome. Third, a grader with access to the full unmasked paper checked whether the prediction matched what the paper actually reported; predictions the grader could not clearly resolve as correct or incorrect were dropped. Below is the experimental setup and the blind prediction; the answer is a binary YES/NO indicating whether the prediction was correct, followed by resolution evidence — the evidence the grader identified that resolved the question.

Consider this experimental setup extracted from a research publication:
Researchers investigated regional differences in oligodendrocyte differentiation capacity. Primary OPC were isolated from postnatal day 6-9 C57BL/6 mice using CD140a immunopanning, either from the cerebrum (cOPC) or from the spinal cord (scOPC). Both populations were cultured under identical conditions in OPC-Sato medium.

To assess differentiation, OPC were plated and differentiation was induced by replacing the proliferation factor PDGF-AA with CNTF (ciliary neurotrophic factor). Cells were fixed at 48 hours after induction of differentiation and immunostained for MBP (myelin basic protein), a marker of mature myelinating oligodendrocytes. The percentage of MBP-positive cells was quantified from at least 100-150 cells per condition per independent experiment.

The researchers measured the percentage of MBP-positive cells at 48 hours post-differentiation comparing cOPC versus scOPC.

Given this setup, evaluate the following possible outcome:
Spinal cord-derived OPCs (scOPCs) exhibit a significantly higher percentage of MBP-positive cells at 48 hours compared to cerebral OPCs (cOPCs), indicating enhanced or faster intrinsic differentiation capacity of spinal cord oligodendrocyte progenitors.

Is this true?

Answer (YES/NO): YES